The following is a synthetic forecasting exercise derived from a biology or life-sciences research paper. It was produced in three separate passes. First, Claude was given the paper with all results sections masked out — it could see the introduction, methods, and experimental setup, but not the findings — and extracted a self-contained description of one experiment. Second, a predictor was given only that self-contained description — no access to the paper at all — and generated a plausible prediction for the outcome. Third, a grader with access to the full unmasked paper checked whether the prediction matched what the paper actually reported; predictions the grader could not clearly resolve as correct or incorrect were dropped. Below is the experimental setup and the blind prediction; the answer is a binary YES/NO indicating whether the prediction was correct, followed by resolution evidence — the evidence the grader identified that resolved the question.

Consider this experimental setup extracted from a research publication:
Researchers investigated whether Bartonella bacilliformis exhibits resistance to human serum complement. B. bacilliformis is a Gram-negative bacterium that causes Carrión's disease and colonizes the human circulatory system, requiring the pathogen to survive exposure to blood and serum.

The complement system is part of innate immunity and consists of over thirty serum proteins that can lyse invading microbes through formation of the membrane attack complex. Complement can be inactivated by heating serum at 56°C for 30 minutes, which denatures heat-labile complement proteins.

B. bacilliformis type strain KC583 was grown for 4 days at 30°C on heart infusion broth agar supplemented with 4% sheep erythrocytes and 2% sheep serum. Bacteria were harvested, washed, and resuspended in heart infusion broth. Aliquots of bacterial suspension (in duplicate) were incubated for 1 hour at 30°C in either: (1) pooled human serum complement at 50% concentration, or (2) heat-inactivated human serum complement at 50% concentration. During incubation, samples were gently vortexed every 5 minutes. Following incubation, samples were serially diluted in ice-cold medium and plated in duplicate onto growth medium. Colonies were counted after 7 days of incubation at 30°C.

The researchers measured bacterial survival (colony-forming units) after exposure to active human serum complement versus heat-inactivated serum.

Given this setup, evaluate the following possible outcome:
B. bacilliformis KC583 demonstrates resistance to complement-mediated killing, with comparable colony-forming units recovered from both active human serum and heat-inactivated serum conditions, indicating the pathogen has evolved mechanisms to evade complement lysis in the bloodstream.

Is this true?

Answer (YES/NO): NO